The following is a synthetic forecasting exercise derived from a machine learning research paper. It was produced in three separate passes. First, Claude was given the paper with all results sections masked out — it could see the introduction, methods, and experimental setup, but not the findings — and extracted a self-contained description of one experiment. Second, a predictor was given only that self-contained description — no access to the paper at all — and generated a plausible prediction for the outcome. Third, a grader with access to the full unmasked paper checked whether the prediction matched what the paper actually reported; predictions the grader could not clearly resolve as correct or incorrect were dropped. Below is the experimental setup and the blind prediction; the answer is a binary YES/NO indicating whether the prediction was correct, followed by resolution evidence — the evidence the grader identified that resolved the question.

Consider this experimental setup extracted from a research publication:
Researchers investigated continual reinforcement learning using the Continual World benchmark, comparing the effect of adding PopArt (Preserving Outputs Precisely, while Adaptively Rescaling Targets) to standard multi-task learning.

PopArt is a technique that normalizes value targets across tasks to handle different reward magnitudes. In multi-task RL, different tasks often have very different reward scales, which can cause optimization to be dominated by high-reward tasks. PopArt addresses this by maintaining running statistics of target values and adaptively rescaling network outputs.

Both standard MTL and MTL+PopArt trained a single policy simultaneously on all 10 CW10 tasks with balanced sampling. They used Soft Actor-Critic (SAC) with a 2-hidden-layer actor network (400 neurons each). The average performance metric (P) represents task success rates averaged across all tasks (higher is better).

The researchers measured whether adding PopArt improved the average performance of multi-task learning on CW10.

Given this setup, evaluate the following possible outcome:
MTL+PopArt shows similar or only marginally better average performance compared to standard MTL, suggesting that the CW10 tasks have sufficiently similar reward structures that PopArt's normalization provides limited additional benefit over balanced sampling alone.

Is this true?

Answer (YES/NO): NO